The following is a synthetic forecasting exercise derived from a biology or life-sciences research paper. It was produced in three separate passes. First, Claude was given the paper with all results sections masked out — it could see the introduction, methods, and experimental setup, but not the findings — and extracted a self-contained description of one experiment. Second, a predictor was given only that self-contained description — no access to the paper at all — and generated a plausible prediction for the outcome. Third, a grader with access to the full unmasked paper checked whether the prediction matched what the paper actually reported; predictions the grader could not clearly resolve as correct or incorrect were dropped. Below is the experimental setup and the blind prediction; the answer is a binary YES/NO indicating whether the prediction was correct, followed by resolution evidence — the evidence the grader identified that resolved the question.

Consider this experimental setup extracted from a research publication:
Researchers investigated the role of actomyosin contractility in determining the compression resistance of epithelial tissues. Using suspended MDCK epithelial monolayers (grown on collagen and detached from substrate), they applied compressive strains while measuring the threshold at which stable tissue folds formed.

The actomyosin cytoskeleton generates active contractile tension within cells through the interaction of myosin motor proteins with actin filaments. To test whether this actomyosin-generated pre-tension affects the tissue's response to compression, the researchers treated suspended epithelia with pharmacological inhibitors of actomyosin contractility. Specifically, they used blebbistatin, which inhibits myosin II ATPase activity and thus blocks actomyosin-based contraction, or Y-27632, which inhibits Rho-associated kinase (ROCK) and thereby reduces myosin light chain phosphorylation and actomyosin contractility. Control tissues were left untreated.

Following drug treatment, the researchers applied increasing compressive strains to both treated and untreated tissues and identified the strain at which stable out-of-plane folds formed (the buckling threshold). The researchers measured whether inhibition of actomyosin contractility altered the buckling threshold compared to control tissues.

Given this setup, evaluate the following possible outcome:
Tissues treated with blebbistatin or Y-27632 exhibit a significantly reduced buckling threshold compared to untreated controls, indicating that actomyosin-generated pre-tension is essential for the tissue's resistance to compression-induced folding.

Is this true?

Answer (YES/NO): YES